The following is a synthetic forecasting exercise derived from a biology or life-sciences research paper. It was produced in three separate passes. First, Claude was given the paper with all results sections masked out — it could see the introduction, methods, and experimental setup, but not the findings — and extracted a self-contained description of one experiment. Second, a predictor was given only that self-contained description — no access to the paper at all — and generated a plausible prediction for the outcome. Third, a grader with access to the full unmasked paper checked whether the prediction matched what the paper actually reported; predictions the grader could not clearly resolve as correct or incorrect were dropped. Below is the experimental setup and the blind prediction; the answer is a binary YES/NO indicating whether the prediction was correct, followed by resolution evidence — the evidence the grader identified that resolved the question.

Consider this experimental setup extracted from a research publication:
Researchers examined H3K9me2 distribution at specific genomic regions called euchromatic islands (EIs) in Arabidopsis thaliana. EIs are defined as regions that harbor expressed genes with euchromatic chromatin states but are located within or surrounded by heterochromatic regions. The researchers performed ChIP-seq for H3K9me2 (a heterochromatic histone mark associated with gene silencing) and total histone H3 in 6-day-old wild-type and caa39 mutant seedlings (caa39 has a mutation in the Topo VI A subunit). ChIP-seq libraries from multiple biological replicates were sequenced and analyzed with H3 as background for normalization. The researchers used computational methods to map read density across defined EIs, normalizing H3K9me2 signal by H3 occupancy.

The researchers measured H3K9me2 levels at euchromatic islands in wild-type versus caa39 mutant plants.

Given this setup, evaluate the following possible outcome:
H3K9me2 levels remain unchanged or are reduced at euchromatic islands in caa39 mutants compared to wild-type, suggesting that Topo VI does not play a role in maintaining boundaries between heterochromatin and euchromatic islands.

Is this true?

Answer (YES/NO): NO